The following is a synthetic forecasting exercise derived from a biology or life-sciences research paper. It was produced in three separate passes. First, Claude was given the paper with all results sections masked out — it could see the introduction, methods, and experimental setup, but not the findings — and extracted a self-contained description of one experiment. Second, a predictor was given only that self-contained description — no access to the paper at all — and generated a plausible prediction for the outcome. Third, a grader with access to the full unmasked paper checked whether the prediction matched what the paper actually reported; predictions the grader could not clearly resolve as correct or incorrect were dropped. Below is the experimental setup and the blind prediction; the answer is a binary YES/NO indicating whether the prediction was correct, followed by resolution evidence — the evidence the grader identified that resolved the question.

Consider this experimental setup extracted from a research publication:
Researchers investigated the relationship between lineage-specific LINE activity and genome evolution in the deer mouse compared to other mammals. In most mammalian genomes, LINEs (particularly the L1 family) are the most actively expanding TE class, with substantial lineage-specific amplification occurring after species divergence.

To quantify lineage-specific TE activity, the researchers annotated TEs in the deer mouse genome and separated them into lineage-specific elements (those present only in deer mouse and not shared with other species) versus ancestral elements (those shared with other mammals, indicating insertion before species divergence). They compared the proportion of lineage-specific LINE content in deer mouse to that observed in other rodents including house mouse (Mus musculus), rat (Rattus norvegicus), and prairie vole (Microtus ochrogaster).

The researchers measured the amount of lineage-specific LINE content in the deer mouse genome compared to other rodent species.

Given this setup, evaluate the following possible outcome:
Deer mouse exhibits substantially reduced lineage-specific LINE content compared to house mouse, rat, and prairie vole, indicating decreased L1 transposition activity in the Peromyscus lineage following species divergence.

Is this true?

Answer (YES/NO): NO